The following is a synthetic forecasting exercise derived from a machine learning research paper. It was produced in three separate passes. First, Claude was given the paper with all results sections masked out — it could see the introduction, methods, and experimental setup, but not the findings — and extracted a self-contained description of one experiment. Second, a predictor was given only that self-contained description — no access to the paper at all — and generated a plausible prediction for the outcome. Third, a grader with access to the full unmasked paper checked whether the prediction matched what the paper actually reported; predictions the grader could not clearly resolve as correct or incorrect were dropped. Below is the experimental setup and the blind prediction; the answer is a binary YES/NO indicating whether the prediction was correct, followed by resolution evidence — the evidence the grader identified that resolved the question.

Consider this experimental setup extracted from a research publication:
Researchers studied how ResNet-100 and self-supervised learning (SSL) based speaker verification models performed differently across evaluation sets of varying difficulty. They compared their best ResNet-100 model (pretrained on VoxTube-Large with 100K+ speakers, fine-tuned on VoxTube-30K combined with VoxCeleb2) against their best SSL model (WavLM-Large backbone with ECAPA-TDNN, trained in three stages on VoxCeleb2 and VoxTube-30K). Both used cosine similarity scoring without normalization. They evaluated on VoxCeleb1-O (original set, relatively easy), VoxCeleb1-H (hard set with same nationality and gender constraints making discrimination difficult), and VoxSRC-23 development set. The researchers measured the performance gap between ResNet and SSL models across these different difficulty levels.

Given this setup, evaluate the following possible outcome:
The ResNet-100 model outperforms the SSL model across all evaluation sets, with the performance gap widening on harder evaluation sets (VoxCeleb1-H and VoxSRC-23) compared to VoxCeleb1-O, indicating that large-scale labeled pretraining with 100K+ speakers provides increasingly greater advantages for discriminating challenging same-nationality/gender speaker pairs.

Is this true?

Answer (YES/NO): NO